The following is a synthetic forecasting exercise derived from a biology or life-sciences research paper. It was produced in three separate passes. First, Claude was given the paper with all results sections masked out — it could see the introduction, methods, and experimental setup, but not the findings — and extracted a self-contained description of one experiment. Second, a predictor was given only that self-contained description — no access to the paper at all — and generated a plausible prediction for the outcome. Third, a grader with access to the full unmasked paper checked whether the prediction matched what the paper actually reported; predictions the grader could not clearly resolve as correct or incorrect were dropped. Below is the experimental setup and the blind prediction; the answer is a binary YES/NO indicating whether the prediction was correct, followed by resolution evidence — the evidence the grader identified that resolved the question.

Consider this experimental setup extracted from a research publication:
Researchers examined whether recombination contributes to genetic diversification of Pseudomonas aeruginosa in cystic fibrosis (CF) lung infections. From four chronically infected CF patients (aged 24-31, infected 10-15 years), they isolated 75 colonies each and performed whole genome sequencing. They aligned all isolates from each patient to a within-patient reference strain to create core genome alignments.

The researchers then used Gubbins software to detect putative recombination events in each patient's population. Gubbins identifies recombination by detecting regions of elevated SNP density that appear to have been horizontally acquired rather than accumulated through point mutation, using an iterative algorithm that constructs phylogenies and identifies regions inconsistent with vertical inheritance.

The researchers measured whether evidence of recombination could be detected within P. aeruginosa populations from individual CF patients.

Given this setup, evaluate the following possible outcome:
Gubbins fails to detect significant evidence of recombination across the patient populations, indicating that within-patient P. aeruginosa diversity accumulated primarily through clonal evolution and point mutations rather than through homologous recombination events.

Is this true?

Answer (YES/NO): NO